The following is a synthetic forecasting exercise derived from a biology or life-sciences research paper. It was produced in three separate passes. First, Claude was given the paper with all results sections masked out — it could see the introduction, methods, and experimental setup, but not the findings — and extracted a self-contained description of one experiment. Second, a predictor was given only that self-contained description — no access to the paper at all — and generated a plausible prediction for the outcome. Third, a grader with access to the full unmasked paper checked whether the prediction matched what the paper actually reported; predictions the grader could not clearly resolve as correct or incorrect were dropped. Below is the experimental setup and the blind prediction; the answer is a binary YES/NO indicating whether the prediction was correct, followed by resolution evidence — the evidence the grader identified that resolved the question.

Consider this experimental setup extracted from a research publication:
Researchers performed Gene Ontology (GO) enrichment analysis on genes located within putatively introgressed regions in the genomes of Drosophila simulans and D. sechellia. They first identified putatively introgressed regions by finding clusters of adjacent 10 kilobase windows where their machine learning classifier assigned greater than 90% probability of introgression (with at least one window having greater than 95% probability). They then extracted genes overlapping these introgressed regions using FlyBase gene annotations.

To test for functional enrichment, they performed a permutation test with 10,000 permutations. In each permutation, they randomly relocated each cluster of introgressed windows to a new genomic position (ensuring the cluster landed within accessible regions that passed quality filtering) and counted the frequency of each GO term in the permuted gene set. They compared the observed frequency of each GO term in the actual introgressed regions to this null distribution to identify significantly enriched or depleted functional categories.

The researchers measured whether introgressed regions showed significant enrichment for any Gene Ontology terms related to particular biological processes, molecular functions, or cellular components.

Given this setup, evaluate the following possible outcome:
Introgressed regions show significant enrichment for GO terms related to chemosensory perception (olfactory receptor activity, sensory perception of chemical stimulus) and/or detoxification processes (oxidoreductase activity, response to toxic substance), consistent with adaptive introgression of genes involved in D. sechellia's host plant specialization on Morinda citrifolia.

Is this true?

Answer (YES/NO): NO